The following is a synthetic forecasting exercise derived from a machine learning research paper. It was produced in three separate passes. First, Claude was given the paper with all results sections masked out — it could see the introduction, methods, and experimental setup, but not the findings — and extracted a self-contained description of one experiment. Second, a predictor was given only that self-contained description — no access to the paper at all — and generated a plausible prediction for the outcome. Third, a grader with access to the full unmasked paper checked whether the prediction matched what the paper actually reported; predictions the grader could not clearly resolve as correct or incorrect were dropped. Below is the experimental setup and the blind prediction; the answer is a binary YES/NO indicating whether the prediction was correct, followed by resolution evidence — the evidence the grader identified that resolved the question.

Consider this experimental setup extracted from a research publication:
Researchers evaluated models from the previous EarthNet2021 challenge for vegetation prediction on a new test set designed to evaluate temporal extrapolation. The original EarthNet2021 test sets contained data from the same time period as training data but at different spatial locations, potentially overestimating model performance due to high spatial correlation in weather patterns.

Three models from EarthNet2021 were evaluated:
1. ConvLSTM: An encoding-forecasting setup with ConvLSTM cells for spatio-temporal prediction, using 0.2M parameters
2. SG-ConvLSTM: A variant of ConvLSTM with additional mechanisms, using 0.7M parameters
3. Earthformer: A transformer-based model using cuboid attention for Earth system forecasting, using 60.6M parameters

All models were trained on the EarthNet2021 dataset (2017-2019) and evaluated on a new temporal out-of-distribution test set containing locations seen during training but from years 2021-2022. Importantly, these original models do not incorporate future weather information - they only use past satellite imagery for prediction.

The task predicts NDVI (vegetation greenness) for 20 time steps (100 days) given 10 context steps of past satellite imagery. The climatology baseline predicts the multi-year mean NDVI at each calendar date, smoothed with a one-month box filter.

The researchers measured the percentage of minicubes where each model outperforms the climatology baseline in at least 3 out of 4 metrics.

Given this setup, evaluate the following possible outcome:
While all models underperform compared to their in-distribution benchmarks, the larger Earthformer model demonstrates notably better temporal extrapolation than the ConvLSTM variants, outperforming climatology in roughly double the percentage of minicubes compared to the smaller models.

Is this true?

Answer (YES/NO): NO